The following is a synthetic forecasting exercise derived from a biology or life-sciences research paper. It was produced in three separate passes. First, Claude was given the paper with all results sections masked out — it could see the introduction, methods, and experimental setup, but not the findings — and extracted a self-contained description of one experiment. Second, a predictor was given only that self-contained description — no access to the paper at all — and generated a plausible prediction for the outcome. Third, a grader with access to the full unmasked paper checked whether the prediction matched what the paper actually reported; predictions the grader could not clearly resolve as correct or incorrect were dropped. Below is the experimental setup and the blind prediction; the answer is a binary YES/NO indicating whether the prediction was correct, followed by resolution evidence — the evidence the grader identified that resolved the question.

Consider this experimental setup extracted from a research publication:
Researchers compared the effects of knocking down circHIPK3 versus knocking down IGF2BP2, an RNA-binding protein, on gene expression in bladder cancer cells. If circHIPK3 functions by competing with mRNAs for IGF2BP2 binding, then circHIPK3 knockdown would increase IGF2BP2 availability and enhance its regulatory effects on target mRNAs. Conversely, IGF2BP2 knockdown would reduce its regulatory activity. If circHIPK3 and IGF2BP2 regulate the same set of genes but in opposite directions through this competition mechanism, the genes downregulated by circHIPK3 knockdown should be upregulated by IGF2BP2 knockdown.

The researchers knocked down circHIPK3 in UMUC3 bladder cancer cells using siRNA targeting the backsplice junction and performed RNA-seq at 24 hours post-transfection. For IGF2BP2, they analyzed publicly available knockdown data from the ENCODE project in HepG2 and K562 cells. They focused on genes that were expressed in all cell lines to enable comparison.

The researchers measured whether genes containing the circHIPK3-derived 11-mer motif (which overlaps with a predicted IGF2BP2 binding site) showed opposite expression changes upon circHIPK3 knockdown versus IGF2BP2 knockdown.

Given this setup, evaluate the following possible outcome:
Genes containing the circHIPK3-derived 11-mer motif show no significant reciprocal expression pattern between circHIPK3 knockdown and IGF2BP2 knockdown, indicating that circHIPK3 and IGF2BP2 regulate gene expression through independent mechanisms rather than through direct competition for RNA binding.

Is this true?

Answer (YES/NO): NO